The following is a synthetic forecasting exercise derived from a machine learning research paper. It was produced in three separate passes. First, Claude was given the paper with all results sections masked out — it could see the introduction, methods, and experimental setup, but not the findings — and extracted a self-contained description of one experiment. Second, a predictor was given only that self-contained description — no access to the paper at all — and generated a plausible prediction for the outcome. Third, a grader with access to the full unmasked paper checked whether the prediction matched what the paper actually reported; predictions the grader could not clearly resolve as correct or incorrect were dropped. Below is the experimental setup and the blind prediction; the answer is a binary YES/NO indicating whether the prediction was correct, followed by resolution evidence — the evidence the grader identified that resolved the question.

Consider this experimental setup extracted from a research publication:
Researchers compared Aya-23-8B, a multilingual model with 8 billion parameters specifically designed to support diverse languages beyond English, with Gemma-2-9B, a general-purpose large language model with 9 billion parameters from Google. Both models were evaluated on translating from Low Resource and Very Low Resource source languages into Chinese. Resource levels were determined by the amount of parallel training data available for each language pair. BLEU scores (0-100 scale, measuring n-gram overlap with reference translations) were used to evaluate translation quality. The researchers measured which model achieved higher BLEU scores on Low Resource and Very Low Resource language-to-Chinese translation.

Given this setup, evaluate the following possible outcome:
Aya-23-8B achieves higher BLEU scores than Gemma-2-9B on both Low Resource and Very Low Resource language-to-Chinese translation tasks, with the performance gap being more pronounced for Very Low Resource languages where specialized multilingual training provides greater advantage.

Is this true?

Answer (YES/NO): NO